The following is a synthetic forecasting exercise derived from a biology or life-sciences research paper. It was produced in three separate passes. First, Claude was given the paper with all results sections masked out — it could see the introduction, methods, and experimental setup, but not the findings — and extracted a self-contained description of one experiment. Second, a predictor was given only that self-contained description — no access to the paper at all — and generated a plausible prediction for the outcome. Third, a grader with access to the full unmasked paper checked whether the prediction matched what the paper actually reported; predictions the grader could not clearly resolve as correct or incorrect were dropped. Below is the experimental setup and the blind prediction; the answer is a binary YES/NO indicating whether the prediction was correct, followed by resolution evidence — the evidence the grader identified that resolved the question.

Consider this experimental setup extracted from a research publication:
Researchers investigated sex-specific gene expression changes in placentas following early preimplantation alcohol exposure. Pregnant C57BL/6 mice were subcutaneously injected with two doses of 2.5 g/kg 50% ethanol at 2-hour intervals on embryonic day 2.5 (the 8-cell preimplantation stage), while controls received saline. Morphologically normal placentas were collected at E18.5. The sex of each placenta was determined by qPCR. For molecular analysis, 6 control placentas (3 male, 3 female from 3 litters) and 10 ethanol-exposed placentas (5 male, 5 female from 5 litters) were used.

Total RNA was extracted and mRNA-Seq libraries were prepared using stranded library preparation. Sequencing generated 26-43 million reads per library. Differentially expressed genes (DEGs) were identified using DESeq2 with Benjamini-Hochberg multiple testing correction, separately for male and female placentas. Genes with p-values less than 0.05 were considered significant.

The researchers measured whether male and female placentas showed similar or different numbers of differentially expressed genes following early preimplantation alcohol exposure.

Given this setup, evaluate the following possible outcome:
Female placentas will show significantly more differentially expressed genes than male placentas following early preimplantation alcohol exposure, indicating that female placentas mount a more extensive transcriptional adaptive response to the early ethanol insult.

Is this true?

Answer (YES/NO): NO